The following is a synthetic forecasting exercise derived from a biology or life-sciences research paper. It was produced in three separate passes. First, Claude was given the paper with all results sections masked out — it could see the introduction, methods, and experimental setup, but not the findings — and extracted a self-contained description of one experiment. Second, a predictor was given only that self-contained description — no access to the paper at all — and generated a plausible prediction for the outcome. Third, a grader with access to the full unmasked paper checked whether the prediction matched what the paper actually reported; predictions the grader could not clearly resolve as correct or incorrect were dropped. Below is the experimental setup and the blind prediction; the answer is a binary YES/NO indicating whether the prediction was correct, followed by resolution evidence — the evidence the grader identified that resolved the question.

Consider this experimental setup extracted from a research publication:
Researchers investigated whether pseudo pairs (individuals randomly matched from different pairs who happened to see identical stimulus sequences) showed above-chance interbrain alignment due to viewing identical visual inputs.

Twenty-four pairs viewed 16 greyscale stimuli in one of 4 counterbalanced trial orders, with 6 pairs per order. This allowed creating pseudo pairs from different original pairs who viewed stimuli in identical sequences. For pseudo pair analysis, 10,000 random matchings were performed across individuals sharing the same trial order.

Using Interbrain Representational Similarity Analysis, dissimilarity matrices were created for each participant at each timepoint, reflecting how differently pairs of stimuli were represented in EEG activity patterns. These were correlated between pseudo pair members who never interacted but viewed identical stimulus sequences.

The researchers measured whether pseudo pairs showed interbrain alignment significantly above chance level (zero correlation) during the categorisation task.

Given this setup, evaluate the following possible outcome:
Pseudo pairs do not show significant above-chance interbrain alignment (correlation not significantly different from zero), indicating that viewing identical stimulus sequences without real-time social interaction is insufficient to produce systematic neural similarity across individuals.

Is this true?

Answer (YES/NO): NO